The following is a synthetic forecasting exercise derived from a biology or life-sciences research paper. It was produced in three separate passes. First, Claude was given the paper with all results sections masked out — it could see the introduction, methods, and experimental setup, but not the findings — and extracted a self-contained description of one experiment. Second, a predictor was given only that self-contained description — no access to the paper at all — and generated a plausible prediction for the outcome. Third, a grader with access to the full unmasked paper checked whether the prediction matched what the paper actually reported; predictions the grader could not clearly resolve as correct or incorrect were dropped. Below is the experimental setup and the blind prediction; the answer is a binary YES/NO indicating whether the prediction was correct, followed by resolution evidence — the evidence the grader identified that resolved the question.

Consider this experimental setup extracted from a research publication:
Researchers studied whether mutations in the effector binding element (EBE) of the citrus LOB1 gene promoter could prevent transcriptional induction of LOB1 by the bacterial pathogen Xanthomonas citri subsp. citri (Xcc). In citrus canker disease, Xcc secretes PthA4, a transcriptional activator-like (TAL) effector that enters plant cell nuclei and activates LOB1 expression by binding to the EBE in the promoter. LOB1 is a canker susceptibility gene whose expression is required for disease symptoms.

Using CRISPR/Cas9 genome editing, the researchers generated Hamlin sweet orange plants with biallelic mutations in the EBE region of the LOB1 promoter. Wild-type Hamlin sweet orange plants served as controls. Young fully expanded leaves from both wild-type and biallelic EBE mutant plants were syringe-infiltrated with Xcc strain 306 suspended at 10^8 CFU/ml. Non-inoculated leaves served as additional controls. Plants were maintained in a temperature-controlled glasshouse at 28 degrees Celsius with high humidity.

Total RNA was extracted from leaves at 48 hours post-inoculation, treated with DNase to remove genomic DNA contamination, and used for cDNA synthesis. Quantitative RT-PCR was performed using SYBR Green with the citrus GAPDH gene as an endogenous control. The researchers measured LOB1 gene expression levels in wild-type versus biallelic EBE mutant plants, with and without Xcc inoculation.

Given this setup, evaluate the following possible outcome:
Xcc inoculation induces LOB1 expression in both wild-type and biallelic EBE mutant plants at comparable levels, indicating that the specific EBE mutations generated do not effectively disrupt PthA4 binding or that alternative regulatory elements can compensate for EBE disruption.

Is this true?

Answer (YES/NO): NO